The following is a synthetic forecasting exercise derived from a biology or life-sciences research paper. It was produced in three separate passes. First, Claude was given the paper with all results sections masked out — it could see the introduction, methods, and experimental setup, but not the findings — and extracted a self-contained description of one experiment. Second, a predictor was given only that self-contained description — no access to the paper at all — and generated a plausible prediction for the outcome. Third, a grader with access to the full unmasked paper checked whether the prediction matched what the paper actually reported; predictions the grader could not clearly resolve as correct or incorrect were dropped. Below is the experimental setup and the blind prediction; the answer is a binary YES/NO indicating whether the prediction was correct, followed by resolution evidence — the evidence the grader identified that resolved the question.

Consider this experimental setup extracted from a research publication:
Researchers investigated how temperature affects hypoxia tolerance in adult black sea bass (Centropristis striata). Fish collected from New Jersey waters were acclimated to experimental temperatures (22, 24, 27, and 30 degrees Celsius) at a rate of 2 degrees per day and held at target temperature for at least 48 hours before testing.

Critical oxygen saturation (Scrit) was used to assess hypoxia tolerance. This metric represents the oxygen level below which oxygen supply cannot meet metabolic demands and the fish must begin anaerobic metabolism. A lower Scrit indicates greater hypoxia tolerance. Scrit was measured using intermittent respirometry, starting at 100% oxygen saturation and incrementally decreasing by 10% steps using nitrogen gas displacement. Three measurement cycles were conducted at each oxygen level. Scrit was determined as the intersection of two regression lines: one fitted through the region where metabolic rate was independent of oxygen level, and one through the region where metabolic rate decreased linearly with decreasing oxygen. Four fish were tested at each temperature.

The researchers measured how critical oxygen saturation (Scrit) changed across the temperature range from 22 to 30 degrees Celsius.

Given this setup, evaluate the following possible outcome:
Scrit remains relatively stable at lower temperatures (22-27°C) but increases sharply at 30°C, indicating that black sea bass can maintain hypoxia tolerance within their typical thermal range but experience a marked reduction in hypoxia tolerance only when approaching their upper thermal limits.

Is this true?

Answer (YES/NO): NO